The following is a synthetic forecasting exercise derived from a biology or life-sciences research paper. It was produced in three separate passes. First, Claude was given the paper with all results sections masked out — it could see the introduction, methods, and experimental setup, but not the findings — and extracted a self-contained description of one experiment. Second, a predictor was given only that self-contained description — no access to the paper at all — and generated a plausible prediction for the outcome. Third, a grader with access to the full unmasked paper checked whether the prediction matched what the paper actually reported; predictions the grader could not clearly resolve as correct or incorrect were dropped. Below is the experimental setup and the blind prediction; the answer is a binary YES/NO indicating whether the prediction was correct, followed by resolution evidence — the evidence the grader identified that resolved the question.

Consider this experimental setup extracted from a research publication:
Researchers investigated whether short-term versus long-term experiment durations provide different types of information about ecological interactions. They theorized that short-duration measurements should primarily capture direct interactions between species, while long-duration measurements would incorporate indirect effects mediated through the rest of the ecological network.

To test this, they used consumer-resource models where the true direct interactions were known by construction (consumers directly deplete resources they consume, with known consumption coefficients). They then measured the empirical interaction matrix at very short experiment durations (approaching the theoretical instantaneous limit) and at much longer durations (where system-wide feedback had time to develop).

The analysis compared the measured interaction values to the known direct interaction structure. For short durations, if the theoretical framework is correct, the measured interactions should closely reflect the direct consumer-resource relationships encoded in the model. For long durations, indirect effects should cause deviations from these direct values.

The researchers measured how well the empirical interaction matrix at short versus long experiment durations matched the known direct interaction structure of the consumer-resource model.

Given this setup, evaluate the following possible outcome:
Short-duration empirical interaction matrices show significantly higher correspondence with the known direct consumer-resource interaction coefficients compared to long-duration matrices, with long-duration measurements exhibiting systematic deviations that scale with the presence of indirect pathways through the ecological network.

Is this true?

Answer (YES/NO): YES